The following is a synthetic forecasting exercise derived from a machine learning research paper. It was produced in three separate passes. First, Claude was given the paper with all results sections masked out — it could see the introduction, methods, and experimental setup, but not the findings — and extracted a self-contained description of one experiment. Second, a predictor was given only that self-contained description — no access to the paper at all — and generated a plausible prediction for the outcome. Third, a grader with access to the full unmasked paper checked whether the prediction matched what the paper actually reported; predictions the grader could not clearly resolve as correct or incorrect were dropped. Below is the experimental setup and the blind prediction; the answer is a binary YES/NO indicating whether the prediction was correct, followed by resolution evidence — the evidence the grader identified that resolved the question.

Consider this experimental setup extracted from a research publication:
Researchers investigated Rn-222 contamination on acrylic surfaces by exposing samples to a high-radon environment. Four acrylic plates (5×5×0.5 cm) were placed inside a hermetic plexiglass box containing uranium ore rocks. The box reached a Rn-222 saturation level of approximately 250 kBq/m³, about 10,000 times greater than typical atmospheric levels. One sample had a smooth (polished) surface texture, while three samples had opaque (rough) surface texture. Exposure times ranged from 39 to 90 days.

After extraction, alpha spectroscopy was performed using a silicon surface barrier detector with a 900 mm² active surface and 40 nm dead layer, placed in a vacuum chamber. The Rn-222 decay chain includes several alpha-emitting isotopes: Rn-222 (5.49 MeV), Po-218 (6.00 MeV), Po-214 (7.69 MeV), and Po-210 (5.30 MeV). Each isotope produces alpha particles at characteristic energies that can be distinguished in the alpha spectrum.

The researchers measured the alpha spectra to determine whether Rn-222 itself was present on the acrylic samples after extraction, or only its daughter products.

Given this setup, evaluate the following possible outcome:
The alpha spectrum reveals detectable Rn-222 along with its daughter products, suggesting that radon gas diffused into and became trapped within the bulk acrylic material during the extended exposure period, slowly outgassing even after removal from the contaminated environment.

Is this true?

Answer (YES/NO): NO